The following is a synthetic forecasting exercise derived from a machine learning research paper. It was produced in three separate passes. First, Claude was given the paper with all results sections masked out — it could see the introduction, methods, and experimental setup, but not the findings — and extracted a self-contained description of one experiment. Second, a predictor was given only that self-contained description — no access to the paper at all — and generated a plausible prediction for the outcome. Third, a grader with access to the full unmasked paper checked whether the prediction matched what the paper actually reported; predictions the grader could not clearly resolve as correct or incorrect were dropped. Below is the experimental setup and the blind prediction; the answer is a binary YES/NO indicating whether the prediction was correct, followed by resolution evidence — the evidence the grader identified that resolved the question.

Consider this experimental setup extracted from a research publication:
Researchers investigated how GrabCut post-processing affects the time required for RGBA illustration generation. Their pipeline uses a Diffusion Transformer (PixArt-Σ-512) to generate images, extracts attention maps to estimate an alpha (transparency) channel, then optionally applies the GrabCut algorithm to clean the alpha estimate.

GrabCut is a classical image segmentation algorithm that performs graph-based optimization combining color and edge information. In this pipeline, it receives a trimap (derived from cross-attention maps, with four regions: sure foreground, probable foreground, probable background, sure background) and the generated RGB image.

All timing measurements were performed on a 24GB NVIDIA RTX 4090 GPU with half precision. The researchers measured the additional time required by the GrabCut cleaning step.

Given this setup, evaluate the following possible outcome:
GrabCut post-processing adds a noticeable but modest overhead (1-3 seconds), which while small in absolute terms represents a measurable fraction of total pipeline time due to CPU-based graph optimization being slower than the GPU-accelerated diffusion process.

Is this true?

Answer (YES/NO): NO